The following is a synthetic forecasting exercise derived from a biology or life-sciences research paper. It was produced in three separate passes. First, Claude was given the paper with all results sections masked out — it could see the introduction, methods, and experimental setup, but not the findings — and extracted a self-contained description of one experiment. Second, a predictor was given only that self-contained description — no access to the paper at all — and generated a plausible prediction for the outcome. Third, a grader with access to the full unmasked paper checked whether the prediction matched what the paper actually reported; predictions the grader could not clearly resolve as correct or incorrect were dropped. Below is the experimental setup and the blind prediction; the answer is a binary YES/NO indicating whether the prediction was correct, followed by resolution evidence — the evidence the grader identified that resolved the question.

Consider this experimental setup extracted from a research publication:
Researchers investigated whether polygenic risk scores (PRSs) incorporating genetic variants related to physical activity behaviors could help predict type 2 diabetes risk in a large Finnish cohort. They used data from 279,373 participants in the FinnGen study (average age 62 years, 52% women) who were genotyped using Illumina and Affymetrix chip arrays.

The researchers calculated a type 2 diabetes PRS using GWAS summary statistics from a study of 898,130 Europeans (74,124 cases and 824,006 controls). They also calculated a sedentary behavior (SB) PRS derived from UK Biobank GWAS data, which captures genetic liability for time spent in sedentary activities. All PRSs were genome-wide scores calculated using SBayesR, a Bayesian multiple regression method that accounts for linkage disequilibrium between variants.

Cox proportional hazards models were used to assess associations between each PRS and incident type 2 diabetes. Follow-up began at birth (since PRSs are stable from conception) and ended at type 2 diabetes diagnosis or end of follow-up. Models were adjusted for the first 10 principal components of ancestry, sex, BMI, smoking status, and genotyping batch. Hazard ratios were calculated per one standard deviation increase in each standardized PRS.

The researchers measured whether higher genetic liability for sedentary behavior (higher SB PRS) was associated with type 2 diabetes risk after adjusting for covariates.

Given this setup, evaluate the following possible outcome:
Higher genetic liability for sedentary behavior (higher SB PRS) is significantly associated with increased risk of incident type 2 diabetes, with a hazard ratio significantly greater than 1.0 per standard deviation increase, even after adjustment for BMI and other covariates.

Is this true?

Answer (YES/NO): YES